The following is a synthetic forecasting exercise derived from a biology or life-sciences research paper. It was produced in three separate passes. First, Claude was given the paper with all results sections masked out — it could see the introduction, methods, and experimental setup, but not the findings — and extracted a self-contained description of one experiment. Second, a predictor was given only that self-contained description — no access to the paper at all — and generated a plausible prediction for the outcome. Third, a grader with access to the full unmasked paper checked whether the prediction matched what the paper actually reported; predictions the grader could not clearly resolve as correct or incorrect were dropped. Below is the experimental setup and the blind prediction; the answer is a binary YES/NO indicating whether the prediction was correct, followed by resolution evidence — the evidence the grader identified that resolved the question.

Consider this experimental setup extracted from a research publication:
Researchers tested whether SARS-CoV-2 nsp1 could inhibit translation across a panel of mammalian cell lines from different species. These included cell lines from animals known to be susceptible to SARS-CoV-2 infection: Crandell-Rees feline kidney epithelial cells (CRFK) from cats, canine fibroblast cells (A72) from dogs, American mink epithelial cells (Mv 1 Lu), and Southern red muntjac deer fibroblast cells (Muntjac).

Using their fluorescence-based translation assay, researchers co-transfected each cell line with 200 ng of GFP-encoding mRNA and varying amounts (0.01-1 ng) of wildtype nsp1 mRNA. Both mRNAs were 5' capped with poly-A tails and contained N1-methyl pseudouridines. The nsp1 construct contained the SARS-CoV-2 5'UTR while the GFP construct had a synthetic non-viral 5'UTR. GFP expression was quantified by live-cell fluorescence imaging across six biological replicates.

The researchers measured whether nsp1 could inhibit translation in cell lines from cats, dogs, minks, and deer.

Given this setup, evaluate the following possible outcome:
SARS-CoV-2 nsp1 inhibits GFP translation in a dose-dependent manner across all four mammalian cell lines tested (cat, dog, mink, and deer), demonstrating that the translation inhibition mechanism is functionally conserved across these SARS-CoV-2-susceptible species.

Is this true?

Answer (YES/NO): YES